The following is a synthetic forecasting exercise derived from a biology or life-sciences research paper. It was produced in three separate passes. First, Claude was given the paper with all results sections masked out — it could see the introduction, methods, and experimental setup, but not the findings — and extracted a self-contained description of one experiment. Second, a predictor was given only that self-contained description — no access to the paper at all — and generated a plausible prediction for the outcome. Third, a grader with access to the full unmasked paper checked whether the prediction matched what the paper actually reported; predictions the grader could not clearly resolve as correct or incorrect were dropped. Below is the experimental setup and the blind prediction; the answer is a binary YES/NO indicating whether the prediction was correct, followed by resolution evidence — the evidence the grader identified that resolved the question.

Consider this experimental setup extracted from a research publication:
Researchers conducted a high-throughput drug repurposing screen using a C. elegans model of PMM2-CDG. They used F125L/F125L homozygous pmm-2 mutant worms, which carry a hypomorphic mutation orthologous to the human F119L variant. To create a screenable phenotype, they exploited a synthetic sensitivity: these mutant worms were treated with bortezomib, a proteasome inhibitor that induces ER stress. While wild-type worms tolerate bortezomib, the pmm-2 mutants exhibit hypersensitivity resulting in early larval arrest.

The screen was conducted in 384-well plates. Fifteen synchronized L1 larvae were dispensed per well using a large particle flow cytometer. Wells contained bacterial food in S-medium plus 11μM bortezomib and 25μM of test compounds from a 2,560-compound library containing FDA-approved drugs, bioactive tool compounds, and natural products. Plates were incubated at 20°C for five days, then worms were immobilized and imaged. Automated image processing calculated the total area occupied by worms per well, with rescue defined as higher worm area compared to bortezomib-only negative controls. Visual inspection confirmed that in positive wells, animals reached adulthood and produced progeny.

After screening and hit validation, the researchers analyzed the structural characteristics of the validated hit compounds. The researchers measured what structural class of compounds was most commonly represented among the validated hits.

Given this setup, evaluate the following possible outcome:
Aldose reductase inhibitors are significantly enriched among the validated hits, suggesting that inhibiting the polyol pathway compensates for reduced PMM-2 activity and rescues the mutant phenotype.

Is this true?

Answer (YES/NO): NO